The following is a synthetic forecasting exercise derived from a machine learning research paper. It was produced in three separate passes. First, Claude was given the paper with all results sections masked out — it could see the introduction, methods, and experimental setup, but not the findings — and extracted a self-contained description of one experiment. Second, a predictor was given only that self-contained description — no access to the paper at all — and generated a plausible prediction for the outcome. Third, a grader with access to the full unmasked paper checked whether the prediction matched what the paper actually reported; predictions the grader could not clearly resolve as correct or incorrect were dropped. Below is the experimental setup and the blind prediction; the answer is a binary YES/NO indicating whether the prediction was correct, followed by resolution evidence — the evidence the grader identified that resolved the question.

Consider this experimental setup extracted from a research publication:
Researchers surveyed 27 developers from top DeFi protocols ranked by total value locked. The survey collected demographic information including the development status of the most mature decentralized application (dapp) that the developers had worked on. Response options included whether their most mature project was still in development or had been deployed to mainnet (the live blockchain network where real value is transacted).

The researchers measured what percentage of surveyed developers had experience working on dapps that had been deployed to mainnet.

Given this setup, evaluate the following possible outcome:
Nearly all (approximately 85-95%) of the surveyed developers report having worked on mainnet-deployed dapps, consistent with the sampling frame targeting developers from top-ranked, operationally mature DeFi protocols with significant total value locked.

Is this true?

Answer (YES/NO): NO